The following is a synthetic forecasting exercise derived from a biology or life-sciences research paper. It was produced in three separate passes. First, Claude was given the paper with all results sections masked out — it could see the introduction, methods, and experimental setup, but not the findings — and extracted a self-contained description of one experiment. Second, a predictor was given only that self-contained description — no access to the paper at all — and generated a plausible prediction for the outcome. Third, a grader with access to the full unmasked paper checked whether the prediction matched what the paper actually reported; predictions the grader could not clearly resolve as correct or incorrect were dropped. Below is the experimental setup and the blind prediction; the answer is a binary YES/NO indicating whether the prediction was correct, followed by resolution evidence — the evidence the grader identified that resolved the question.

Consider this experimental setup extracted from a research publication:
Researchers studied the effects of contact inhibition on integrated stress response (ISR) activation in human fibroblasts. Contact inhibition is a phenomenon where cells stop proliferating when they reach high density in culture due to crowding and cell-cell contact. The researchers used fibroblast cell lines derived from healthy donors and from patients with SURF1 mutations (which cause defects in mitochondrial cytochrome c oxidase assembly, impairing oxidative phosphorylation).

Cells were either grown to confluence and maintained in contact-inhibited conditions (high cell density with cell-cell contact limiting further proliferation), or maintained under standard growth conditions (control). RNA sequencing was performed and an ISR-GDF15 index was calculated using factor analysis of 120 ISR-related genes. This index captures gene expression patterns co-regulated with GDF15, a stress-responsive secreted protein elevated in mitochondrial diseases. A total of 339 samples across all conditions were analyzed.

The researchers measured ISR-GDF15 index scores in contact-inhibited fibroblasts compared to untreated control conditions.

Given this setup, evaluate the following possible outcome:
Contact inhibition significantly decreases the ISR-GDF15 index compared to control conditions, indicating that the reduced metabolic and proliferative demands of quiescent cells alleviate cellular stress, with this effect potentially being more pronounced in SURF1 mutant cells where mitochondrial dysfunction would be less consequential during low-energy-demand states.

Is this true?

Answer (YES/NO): NO